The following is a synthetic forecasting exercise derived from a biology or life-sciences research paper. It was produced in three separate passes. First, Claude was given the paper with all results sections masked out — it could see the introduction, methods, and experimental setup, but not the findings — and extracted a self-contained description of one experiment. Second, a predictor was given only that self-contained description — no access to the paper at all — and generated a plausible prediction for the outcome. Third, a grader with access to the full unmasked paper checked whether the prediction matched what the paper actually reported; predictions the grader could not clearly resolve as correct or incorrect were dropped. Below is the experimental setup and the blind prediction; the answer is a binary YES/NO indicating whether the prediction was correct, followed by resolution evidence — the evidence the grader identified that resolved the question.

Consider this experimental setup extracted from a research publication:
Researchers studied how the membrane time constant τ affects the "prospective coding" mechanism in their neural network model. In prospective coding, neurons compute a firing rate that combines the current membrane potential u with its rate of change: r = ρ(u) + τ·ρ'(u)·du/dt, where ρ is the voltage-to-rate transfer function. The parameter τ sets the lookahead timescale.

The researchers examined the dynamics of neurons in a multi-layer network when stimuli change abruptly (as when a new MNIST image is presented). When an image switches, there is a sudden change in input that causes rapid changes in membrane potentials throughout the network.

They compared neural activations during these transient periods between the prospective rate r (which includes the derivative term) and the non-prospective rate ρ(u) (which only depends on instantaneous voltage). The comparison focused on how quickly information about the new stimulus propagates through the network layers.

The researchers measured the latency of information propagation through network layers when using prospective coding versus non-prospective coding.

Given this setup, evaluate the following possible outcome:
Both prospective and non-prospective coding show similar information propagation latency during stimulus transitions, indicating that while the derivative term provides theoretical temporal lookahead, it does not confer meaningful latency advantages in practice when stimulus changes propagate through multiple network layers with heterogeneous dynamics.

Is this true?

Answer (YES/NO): NO